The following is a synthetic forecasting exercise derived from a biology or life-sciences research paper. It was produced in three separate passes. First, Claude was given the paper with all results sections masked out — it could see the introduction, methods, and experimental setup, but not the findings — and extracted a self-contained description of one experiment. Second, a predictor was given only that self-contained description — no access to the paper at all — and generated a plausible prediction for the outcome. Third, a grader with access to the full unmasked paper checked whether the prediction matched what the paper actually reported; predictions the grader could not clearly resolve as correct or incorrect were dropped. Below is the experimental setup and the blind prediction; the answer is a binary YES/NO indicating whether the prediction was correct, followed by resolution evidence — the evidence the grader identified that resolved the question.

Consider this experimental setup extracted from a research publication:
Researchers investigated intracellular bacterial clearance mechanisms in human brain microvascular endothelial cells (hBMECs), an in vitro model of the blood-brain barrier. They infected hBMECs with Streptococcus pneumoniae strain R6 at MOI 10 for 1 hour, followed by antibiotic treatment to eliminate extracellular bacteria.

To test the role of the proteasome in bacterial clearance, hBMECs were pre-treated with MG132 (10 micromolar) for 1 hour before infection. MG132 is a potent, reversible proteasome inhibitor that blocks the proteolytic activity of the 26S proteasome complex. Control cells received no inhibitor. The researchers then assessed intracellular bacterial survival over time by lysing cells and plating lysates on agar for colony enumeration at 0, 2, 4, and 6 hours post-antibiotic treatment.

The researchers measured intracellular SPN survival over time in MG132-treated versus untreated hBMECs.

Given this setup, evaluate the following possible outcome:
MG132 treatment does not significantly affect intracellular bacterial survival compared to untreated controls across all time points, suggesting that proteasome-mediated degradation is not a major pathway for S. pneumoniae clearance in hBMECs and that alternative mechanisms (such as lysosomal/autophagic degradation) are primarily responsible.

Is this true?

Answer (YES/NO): NO